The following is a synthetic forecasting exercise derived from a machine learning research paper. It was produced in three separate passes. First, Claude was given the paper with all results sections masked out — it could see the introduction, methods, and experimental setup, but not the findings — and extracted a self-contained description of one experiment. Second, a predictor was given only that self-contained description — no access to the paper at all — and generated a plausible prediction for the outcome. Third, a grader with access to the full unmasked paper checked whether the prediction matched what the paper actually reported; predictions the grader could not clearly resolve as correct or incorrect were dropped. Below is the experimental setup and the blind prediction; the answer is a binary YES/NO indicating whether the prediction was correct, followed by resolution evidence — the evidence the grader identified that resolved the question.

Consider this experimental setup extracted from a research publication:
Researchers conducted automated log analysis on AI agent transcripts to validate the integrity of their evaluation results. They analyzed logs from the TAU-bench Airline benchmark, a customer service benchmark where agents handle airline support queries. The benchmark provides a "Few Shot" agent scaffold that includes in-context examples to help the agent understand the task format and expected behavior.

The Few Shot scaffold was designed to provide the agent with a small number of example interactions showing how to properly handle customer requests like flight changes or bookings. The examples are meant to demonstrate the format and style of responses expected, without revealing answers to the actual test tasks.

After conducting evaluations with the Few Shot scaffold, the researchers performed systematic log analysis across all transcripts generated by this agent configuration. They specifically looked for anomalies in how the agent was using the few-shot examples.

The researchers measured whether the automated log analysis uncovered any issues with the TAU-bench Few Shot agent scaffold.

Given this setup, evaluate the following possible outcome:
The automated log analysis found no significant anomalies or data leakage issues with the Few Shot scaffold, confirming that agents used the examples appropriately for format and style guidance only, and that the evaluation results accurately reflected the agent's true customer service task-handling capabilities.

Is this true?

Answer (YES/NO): NO